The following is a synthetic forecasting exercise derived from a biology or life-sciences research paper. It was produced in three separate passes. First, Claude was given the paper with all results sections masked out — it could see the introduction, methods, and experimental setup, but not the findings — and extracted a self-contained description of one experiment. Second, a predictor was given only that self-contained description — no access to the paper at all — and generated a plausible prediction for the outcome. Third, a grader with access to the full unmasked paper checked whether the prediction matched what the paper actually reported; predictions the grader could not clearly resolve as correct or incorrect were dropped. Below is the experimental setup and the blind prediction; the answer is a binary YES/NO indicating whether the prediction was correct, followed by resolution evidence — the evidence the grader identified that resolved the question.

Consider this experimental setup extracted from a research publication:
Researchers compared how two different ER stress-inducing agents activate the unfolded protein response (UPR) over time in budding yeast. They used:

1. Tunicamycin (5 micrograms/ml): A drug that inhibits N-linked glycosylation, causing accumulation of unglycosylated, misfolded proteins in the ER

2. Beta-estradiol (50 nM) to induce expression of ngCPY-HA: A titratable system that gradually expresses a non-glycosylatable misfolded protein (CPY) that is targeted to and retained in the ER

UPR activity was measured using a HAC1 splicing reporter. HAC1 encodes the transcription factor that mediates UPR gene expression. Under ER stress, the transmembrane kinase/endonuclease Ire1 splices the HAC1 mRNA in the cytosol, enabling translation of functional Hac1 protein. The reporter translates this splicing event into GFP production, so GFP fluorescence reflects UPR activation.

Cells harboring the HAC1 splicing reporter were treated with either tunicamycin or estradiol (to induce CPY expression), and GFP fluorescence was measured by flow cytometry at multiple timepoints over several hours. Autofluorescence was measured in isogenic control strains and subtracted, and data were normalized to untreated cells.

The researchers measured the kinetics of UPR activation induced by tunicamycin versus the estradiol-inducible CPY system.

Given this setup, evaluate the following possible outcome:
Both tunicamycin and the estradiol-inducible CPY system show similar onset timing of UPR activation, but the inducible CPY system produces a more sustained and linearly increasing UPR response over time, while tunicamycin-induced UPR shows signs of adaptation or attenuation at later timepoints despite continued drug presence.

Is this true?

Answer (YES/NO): NO